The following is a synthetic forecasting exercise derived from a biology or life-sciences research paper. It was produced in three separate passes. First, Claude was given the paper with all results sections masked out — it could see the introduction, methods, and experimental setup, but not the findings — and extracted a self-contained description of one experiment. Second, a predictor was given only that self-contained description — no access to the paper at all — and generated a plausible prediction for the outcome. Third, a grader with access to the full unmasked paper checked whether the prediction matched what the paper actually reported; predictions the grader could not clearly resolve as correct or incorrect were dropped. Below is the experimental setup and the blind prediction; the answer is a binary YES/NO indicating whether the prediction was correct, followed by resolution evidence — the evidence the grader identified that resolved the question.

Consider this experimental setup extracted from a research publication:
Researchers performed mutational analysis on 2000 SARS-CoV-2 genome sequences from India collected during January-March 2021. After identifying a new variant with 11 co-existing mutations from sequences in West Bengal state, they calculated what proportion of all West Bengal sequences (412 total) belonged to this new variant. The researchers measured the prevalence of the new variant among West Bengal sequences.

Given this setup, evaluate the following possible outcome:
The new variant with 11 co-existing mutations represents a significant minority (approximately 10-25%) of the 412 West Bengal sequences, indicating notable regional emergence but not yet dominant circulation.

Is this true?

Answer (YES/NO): YES